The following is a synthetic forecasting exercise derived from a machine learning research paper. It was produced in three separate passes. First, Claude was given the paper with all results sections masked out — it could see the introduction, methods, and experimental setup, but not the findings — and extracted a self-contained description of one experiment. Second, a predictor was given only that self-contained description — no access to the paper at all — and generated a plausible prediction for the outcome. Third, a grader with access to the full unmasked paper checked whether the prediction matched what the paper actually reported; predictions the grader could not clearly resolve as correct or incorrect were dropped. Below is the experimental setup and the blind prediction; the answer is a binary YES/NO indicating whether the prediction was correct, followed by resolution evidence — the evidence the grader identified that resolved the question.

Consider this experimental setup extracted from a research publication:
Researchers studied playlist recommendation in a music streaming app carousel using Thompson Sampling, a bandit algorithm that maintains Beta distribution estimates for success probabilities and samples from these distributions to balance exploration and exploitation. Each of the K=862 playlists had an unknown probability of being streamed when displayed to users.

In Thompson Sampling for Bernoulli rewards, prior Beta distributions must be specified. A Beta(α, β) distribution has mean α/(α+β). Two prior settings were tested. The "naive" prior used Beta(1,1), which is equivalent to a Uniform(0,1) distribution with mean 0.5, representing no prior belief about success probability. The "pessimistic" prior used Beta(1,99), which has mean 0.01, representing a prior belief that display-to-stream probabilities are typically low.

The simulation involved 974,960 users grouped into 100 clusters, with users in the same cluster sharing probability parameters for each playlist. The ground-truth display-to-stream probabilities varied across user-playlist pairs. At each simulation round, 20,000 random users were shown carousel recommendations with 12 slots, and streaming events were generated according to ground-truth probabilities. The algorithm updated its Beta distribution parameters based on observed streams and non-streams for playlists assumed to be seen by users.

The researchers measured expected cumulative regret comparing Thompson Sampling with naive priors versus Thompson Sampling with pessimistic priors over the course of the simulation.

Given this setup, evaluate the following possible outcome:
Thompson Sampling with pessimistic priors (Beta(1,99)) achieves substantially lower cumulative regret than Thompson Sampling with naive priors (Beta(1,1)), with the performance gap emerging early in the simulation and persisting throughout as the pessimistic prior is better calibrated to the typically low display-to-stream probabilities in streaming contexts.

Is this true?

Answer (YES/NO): YES